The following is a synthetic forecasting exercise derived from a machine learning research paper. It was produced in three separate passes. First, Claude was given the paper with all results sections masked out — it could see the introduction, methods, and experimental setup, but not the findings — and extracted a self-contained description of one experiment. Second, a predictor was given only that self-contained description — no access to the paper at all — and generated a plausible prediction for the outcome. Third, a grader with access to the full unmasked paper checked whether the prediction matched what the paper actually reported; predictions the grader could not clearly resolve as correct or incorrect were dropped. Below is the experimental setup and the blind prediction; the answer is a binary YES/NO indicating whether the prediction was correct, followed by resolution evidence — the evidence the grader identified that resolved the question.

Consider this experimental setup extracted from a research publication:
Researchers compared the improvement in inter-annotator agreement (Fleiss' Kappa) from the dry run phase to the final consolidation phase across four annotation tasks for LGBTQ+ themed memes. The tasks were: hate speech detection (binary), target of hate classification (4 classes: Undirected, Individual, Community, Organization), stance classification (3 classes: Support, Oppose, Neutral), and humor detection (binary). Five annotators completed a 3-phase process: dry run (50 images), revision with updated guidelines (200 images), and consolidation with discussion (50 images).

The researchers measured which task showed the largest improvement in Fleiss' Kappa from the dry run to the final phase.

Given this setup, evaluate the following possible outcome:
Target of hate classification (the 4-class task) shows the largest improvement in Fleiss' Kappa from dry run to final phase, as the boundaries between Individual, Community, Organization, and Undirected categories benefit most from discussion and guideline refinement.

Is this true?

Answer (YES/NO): NO